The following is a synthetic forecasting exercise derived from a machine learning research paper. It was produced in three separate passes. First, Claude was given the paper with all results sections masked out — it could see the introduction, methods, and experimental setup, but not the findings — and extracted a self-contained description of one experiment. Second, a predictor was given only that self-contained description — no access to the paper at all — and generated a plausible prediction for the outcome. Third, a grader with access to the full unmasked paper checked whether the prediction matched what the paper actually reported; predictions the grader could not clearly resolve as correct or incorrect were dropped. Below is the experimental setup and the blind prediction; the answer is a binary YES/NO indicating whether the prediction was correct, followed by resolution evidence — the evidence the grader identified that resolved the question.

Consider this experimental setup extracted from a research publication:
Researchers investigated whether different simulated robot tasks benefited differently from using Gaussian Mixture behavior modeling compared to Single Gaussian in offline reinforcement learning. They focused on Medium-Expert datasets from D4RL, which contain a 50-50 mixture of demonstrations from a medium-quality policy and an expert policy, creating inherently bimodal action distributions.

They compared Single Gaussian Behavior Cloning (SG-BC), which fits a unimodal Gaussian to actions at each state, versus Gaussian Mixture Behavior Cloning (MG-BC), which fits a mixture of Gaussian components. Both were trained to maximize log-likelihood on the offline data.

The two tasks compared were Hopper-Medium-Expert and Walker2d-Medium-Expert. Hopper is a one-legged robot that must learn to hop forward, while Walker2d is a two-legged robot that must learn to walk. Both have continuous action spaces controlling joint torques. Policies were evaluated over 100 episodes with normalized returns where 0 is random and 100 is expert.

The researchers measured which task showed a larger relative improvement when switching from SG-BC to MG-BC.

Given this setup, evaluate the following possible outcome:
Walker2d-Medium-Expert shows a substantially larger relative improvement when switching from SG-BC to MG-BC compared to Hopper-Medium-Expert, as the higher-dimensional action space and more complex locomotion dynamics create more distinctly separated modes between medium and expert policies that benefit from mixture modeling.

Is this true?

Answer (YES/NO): NO